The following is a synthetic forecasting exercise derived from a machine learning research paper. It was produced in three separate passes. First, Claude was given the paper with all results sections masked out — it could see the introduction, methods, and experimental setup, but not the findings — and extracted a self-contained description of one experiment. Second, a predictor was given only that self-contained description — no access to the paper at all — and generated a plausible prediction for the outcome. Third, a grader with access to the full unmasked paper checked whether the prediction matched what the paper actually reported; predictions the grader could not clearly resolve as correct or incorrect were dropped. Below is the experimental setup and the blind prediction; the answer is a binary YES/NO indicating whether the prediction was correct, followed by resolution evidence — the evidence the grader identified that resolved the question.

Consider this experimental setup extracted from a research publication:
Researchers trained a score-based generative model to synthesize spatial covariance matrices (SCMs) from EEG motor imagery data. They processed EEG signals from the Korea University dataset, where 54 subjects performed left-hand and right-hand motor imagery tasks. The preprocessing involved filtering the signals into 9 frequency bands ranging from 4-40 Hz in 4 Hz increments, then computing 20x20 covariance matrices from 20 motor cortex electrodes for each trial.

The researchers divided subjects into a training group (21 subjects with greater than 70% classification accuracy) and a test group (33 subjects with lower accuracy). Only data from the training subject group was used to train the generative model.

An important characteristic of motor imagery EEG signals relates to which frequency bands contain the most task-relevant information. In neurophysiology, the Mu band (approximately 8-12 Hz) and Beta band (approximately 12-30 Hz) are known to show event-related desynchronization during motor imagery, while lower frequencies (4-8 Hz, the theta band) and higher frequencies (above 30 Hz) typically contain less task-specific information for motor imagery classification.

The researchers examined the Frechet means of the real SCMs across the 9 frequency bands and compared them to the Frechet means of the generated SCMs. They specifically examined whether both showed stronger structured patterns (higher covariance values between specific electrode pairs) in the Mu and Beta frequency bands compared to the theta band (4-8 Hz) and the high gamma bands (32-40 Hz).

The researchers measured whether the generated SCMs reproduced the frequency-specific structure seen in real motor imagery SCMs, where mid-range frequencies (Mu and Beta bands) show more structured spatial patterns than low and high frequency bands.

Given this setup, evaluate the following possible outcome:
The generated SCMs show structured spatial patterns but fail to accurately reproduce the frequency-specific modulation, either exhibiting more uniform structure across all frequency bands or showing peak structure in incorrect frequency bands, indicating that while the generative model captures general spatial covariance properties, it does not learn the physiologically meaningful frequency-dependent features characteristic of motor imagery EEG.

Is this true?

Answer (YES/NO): NO